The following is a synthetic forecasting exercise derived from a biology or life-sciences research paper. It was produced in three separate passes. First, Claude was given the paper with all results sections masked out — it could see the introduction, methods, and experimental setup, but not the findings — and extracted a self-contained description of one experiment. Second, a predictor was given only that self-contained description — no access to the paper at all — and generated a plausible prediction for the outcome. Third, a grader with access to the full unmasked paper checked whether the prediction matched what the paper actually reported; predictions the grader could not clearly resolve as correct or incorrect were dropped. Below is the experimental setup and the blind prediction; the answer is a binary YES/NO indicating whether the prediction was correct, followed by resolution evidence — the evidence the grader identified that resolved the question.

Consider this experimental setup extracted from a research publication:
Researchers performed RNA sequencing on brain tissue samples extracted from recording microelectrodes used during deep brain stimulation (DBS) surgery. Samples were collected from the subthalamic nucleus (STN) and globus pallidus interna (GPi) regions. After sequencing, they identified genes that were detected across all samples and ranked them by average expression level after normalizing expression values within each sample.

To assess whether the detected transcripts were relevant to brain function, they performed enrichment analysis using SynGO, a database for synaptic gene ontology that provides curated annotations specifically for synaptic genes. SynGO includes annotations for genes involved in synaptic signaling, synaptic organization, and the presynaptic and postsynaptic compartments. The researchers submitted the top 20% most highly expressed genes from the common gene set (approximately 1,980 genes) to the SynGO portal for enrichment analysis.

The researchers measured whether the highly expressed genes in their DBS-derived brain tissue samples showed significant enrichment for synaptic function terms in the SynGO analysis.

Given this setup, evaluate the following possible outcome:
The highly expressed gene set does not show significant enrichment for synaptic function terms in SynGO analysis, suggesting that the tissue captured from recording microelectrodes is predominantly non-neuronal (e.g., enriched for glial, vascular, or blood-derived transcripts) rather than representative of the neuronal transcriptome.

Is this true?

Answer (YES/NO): NO